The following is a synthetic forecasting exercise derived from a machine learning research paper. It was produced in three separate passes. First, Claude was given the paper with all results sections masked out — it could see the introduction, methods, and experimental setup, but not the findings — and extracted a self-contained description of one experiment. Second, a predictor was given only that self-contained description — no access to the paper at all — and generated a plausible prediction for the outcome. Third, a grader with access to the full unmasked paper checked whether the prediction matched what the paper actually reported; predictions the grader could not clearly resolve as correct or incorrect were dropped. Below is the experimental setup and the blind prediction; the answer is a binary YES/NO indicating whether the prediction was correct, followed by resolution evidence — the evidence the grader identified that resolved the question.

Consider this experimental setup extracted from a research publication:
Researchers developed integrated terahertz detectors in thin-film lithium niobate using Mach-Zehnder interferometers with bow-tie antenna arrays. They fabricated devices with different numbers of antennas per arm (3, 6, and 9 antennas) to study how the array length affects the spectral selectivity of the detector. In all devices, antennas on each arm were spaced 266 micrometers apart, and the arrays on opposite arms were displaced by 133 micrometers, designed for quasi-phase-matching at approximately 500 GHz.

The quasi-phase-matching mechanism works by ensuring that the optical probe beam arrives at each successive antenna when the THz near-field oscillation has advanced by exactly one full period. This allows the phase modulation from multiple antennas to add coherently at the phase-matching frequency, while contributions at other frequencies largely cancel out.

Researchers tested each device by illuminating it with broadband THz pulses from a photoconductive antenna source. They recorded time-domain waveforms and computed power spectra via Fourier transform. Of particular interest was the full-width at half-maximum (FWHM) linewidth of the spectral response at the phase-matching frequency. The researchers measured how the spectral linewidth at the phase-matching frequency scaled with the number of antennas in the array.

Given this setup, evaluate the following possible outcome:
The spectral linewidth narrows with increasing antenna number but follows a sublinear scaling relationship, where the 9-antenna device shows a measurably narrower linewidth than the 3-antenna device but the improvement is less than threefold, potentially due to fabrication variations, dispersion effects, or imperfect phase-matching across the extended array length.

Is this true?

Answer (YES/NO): NO